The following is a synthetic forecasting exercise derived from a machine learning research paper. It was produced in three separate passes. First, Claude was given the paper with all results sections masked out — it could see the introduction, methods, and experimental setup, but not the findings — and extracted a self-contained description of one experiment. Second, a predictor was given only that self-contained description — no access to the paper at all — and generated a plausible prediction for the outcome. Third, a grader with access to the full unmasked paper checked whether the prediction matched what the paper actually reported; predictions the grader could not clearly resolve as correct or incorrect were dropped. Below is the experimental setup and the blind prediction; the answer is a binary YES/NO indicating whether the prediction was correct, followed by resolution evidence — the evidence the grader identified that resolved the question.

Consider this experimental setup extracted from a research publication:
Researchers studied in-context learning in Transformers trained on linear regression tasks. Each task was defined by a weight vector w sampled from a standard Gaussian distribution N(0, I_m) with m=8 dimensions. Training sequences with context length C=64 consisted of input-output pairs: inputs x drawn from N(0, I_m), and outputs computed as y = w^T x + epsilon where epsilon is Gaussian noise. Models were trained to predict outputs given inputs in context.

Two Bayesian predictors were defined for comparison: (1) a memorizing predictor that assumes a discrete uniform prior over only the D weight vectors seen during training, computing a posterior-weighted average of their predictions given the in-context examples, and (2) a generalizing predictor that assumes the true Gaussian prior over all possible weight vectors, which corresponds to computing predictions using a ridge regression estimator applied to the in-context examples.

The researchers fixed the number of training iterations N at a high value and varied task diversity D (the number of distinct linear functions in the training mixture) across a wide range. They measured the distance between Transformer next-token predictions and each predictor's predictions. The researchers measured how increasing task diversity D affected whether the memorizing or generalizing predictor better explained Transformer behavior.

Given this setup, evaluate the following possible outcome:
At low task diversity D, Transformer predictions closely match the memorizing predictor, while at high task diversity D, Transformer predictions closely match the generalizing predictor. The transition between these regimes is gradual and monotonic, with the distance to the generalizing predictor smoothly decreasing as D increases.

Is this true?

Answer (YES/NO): NO